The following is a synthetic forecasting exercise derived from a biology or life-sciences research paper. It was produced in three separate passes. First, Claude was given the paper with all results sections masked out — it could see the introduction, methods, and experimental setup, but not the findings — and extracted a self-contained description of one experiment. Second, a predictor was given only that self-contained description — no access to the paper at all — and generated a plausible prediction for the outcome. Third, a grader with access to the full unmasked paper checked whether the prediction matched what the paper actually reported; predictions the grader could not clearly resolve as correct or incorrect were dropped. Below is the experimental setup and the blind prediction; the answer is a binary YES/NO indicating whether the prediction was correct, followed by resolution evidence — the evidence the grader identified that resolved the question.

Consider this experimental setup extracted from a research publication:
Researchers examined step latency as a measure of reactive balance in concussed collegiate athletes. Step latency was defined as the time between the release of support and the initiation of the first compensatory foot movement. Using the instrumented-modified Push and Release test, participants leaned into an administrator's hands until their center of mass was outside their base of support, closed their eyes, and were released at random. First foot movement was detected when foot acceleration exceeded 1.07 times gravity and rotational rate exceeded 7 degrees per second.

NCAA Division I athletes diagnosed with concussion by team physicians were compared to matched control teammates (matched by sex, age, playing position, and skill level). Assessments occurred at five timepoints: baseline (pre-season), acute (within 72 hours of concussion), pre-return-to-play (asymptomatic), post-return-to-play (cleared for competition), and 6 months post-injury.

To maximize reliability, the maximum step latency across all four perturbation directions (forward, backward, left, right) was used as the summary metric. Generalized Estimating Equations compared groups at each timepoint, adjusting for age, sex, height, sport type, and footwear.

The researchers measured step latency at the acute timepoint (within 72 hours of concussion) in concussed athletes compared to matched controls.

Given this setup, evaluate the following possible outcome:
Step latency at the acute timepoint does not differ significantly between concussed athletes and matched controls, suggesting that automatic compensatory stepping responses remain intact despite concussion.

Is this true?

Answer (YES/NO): YES